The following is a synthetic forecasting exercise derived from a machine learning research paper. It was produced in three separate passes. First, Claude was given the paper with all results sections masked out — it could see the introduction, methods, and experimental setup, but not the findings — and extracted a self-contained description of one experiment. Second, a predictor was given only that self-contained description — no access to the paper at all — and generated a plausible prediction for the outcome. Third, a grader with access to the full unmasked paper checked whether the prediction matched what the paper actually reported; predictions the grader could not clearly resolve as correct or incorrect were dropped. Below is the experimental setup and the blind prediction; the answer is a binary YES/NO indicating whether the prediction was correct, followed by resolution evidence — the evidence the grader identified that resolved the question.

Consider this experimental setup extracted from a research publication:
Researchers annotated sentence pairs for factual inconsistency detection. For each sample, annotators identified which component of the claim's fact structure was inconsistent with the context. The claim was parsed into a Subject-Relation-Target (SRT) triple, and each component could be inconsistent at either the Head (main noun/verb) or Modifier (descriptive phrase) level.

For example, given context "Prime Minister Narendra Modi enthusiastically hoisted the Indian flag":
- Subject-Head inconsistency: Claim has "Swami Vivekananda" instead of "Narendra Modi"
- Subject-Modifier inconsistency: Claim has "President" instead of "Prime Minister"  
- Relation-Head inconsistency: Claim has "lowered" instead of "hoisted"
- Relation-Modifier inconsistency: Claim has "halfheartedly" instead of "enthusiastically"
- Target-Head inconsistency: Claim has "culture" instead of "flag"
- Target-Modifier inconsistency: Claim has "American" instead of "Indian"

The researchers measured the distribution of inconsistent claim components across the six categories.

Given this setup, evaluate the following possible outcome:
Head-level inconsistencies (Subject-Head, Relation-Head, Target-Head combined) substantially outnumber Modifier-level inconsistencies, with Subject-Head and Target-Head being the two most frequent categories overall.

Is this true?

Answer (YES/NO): NO